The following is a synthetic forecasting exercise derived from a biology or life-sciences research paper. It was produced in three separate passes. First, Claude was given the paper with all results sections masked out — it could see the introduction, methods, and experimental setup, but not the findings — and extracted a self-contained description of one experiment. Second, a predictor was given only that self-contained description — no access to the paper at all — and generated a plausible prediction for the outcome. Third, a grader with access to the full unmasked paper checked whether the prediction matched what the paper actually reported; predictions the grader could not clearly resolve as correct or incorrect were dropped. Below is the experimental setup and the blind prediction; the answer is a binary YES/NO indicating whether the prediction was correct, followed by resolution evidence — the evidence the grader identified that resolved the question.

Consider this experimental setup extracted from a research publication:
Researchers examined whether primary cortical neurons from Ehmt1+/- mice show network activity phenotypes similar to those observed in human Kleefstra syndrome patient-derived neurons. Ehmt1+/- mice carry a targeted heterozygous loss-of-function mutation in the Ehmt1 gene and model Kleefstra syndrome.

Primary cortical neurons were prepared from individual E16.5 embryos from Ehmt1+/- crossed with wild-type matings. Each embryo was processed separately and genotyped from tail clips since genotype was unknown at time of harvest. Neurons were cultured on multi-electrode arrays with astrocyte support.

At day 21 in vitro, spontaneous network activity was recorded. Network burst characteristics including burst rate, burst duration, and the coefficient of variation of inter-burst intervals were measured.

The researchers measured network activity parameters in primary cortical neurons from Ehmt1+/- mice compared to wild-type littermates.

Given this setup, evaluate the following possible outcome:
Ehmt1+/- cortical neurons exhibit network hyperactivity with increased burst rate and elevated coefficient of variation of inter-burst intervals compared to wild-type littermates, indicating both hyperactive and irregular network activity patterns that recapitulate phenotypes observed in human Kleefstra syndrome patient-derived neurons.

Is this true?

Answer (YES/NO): NO